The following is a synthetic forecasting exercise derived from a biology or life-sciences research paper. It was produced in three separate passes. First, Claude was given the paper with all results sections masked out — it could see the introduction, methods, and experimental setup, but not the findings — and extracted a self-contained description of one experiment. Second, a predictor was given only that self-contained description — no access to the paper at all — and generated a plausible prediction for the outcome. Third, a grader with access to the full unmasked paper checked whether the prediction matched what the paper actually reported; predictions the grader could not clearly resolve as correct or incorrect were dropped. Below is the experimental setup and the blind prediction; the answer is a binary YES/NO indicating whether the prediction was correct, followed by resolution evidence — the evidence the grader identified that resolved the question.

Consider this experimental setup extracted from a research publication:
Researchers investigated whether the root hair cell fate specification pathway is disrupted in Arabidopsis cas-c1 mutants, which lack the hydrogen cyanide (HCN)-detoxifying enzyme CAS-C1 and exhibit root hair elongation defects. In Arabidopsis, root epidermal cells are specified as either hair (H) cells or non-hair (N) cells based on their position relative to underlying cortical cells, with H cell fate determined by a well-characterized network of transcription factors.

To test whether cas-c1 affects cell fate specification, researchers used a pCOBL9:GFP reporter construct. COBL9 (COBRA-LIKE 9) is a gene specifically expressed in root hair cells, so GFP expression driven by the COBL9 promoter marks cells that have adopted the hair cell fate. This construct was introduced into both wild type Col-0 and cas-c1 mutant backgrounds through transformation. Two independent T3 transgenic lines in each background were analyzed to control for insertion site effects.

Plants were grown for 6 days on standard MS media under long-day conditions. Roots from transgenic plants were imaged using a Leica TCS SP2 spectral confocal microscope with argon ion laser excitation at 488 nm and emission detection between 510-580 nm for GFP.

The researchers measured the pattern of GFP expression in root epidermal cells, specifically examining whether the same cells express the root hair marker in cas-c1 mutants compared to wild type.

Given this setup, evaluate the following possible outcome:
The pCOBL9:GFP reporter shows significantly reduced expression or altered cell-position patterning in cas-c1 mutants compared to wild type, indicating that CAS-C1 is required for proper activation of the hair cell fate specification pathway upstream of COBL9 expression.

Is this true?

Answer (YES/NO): NO